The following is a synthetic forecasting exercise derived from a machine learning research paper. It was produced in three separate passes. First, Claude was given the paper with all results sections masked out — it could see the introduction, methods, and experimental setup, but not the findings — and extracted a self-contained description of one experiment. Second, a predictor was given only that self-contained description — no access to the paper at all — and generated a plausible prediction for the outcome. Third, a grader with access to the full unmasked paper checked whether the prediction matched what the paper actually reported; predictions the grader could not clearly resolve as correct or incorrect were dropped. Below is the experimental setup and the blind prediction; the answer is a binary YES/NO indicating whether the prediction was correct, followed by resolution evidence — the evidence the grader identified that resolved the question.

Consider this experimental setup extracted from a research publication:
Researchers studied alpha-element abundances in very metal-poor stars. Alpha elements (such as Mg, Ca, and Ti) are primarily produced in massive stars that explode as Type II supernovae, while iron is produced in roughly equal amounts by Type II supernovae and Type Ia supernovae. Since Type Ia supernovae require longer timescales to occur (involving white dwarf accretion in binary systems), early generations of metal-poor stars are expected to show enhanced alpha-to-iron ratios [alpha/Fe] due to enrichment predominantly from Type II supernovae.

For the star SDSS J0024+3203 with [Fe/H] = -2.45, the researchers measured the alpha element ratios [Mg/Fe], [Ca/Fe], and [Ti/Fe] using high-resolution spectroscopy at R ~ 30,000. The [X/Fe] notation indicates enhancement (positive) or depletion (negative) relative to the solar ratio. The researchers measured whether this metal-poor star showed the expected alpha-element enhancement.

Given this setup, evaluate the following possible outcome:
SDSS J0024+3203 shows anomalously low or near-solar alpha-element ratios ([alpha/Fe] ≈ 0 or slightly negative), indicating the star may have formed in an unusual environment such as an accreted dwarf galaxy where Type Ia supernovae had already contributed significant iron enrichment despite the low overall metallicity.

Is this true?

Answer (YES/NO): NO